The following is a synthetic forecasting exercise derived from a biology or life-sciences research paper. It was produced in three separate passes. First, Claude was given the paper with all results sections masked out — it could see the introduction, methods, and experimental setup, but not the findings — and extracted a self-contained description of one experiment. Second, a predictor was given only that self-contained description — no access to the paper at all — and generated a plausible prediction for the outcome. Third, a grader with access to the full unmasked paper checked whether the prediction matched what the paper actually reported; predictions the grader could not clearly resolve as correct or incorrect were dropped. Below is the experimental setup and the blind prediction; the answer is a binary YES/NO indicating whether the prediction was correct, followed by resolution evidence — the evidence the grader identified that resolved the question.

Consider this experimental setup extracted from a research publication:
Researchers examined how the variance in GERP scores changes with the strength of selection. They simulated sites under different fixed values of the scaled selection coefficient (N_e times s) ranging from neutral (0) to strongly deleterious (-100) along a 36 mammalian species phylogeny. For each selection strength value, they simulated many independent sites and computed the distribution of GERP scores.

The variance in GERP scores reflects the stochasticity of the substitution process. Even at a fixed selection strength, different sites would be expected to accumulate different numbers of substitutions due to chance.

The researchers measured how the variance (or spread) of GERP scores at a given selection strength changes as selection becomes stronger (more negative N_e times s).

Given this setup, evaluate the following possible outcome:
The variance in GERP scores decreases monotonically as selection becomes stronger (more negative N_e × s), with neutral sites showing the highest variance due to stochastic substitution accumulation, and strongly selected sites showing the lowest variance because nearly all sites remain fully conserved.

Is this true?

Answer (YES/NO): NO